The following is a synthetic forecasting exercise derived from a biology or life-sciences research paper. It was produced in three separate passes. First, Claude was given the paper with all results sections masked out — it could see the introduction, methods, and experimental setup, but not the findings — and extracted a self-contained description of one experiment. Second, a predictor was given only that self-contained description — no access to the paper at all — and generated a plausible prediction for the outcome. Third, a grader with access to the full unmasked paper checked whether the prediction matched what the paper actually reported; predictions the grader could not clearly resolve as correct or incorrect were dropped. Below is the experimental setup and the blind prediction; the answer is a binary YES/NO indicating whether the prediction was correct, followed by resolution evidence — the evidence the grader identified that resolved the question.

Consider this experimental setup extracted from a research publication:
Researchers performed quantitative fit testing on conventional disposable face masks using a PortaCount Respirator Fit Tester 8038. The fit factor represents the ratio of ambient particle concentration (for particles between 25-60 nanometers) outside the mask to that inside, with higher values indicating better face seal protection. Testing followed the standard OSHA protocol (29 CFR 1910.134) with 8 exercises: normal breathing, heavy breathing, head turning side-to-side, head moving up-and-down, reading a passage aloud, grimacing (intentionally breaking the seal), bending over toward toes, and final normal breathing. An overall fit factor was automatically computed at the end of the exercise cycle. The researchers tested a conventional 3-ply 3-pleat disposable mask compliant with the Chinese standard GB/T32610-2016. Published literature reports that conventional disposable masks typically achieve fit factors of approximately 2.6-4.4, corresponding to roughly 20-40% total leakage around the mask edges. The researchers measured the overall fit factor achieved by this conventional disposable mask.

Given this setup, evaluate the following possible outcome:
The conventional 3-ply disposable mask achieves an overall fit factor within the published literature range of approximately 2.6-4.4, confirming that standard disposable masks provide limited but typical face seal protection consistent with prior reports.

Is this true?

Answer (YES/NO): YES